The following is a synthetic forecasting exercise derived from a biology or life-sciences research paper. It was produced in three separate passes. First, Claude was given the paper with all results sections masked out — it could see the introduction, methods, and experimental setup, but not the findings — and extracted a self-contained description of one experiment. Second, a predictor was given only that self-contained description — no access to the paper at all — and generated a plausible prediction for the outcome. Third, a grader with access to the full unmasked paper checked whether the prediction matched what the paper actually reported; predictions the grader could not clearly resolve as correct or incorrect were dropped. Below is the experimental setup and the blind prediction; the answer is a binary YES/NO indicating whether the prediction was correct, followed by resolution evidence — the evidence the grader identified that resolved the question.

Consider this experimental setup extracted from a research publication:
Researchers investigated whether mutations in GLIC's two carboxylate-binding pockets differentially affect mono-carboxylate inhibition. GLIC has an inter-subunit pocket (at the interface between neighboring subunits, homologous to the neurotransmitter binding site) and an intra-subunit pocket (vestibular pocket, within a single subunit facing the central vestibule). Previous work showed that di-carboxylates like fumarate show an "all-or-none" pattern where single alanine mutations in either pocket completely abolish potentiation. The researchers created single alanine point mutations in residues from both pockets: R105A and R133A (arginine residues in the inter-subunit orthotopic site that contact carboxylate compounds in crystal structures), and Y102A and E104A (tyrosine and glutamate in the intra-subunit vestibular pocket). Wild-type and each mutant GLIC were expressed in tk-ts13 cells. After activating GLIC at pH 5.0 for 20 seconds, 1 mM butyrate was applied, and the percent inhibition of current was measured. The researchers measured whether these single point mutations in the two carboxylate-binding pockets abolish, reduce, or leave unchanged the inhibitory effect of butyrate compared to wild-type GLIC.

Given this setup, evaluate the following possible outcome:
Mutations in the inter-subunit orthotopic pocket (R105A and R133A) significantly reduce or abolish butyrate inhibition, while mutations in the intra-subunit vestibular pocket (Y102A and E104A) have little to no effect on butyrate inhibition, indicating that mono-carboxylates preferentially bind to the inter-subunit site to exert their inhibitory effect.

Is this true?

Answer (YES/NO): NO